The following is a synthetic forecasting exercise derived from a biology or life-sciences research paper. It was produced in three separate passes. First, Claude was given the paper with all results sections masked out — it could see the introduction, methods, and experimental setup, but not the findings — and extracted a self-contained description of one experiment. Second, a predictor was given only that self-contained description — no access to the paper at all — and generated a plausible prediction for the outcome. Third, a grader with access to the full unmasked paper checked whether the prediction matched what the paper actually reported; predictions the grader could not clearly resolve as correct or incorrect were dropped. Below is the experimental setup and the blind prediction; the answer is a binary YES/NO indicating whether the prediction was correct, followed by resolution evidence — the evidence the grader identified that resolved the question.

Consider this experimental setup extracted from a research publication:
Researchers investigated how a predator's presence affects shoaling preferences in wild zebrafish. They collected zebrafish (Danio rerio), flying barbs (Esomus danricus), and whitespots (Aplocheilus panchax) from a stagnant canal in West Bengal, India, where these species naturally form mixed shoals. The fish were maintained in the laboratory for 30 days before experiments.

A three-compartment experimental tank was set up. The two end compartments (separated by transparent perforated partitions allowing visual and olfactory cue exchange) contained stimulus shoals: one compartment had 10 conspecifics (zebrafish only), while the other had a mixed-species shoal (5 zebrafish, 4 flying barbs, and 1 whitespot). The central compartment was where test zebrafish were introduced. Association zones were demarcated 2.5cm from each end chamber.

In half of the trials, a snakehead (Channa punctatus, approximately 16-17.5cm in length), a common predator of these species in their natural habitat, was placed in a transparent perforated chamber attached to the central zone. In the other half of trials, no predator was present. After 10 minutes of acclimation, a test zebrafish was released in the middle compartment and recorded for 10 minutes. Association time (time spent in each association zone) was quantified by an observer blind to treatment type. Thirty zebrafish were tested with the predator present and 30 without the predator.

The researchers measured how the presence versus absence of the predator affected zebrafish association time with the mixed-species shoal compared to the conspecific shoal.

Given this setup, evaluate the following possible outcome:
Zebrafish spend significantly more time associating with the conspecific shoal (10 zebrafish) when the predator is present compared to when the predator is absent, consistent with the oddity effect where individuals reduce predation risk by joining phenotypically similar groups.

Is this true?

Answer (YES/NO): NO